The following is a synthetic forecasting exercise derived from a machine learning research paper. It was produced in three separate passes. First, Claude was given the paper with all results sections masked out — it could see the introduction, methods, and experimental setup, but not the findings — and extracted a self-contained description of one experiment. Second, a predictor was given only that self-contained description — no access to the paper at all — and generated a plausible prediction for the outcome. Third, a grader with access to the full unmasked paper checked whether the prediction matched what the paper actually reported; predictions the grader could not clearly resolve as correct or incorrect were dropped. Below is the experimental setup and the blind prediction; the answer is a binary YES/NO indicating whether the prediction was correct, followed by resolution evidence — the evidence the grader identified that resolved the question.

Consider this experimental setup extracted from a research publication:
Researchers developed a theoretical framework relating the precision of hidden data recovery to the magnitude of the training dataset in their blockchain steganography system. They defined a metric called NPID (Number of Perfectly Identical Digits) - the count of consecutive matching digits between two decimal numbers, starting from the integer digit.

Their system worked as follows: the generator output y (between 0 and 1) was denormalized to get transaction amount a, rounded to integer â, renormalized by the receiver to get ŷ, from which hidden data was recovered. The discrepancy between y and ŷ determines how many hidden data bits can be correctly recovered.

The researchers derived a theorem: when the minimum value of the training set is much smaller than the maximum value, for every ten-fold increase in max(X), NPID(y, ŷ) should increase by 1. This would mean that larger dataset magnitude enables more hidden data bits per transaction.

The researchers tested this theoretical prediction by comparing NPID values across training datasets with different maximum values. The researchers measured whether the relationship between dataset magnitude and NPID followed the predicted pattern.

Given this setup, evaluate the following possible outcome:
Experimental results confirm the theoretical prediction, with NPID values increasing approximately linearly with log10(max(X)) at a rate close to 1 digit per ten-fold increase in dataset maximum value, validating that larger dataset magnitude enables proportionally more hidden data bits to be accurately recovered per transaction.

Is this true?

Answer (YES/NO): YES